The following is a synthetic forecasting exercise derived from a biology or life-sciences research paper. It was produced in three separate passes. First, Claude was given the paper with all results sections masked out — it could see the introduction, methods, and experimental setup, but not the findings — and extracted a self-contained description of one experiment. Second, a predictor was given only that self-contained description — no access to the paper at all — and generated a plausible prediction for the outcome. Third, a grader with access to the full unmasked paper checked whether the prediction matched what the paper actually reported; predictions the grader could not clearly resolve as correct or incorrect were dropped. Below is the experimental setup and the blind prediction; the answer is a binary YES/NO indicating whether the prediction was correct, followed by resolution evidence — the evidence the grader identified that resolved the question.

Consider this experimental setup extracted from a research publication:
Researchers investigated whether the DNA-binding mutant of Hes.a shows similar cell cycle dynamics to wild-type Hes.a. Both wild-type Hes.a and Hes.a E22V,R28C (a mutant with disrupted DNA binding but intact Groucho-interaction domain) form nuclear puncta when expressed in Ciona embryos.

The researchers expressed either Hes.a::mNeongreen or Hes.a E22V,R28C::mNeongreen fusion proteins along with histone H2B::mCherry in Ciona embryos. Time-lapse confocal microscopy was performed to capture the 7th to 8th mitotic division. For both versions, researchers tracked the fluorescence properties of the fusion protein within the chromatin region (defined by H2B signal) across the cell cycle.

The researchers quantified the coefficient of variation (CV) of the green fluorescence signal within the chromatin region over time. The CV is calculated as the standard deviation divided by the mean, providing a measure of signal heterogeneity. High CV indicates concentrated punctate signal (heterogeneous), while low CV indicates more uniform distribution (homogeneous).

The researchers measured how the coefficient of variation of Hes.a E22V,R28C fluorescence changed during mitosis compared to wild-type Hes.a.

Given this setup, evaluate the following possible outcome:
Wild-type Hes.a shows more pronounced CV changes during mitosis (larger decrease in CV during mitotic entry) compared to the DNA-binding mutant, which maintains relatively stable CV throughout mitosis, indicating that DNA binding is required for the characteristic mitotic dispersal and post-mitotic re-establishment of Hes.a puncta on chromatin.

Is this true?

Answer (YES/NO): NO